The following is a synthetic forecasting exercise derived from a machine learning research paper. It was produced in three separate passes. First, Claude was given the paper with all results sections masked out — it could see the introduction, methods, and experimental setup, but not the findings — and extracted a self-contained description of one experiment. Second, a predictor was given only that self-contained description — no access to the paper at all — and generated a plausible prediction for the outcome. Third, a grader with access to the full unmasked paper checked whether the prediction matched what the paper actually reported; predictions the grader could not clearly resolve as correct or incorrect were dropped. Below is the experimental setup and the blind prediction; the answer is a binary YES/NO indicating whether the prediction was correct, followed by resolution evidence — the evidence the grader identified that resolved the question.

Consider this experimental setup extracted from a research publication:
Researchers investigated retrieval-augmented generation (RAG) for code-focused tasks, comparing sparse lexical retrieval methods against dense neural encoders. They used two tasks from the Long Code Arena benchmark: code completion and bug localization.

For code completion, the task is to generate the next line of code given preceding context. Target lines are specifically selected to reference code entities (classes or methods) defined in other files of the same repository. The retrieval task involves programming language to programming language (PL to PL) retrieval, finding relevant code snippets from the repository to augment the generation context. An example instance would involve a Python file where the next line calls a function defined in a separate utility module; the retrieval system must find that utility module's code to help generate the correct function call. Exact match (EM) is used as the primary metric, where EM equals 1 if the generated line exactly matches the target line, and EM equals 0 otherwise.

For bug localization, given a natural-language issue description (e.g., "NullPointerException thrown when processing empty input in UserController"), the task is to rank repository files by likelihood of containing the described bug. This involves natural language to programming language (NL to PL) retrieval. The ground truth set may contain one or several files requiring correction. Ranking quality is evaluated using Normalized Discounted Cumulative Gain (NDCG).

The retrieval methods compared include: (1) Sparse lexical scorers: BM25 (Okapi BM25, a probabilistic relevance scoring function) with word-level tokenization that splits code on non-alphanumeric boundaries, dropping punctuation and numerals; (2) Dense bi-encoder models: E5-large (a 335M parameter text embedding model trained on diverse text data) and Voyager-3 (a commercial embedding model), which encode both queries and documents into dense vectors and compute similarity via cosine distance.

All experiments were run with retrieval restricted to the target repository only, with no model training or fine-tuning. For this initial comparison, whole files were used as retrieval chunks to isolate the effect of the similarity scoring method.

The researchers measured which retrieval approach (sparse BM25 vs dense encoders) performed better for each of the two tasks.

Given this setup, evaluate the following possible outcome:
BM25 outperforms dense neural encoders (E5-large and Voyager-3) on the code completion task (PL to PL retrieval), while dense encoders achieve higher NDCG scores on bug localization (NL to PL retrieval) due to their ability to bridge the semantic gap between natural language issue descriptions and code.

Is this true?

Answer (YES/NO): YES